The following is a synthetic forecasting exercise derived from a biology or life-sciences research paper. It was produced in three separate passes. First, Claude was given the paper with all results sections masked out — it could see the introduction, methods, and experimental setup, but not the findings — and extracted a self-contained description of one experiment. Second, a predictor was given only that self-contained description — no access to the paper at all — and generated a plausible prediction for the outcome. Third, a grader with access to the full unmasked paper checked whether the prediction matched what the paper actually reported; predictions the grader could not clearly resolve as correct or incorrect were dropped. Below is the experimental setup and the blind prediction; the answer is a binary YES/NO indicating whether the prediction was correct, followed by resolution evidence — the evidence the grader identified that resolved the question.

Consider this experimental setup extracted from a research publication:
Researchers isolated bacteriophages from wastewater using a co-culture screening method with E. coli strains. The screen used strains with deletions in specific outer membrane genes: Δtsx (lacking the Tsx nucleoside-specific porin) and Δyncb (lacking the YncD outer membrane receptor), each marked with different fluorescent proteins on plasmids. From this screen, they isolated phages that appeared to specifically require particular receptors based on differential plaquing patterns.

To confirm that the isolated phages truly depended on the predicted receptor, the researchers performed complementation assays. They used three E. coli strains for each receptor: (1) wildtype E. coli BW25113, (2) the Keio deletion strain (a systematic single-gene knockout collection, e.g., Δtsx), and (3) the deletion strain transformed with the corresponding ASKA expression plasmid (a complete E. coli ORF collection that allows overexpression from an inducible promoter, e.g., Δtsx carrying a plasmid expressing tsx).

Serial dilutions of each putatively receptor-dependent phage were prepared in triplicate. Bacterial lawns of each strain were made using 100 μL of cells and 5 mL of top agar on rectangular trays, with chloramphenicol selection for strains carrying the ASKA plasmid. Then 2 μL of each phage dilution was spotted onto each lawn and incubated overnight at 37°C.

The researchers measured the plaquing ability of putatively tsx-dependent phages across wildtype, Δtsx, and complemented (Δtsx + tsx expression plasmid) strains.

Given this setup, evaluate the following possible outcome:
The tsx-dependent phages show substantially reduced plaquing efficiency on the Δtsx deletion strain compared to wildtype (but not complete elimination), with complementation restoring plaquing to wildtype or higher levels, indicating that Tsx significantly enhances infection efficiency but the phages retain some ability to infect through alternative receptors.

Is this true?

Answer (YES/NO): NO